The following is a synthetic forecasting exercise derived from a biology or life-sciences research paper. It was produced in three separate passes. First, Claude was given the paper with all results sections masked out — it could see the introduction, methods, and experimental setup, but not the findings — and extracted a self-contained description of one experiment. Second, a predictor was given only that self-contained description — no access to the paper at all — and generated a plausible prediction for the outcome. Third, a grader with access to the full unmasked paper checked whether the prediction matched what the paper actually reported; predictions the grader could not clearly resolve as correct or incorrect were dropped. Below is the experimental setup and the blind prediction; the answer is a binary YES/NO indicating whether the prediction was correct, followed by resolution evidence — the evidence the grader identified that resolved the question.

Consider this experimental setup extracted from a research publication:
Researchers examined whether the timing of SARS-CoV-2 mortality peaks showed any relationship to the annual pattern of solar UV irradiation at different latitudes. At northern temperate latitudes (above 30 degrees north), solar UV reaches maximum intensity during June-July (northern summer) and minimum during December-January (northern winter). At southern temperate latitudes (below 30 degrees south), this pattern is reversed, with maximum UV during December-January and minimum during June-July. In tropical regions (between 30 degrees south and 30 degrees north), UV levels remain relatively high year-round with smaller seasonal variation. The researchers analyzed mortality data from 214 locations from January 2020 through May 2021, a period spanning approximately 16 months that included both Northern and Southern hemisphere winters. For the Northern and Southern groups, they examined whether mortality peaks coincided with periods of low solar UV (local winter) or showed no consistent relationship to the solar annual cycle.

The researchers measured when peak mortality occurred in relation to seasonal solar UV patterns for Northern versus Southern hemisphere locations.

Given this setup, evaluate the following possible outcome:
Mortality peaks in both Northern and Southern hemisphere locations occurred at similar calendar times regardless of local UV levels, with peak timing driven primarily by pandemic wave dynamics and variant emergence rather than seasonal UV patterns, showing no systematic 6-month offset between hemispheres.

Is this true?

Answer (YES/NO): NO